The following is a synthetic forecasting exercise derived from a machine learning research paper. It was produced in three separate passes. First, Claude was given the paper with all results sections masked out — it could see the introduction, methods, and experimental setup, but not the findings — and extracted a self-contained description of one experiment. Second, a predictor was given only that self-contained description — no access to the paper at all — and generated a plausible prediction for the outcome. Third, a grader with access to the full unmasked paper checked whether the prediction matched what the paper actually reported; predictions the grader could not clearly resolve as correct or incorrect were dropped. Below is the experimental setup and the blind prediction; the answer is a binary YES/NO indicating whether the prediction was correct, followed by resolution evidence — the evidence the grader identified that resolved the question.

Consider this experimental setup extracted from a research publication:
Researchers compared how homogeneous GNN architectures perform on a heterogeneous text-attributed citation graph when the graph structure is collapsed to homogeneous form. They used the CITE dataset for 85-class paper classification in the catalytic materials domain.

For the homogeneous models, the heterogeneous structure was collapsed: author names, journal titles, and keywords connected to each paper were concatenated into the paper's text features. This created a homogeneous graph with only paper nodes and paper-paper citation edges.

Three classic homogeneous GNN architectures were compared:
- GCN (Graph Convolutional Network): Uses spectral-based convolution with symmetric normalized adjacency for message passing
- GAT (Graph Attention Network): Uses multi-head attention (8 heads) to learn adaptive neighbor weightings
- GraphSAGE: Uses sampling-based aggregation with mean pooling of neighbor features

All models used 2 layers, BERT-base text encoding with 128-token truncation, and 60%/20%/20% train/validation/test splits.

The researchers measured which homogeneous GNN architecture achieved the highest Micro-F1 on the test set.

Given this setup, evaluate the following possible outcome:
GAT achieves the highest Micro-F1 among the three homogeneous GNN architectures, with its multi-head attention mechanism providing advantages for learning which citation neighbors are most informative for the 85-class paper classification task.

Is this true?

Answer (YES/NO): NO